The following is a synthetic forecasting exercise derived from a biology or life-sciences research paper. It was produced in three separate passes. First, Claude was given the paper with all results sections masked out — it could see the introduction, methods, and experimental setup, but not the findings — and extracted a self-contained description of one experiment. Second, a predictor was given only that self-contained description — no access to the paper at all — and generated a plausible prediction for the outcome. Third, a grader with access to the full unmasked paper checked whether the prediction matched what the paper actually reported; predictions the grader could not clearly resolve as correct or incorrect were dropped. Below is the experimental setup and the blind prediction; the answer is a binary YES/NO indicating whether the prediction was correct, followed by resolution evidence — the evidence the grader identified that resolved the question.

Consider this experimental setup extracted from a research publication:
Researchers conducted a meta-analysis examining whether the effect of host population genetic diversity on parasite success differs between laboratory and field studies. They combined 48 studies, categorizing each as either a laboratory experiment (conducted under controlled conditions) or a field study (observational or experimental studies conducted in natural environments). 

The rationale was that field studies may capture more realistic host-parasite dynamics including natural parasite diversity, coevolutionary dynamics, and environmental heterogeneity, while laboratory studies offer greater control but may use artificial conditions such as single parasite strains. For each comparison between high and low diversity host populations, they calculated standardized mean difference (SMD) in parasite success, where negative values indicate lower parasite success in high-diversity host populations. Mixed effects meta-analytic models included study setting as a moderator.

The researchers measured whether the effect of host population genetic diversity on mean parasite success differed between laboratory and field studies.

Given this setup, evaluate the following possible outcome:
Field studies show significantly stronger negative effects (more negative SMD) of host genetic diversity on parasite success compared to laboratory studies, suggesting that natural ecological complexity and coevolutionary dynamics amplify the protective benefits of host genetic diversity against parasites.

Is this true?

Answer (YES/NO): NO